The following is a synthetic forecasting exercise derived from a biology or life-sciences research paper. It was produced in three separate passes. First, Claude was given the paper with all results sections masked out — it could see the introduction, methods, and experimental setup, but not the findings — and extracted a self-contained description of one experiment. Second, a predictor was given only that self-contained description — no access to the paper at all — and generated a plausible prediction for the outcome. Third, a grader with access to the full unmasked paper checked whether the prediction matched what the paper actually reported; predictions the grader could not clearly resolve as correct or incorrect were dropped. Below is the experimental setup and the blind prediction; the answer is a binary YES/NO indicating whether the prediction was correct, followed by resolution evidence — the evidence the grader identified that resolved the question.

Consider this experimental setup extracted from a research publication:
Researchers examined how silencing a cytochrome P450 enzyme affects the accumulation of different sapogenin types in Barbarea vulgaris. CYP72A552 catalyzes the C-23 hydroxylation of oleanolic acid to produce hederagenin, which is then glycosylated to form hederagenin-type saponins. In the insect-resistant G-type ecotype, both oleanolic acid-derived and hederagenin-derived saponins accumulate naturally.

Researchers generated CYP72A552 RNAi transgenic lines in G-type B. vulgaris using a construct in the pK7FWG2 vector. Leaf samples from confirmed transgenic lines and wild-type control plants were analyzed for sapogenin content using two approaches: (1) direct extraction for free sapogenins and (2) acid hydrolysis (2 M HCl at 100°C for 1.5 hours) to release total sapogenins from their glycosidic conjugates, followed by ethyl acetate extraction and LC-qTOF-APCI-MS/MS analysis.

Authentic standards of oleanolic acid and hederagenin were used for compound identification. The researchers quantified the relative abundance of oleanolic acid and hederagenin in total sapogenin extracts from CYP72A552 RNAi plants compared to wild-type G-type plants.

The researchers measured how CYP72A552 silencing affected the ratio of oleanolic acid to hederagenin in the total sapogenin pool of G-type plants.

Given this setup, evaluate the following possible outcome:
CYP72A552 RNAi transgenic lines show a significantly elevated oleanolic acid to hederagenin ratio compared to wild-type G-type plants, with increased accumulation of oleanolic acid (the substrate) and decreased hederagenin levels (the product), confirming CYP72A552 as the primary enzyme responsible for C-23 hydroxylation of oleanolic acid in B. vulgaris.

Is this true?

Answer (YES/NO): NO